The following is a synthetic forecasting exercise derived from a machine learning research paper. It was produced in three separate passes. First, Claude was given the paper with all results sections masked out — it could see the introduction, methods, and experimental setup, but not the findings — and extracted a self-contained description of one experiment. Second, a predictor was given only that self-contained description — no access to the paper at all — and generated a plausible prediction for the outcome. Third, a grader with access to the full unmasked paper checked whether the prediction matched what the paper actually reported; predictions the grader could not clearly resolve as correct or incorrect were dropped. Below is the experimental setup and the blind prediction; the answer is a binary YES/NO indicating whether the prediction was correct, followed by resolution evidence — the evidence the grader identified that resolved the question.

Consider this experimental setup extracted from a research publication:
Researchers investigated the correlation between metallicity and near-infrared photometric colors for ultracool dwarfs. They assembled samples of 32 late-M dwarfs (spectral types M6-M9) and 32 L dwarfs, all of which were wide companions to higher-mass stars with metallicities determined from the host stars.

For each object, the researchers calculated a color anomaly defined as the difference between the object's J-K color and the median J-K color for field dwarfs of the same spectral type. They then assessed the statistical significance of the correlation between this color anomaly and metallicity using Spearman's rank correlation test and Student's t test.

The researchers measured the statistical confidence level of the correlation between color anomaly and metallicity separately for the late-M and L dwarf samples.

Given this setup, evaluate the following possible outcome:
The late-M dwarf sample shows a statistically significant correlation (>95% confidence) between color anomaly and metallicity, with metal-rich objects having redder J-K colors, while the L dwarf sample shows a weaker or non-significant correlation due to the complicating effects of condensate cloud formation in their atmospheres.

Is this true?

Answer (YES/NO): NO